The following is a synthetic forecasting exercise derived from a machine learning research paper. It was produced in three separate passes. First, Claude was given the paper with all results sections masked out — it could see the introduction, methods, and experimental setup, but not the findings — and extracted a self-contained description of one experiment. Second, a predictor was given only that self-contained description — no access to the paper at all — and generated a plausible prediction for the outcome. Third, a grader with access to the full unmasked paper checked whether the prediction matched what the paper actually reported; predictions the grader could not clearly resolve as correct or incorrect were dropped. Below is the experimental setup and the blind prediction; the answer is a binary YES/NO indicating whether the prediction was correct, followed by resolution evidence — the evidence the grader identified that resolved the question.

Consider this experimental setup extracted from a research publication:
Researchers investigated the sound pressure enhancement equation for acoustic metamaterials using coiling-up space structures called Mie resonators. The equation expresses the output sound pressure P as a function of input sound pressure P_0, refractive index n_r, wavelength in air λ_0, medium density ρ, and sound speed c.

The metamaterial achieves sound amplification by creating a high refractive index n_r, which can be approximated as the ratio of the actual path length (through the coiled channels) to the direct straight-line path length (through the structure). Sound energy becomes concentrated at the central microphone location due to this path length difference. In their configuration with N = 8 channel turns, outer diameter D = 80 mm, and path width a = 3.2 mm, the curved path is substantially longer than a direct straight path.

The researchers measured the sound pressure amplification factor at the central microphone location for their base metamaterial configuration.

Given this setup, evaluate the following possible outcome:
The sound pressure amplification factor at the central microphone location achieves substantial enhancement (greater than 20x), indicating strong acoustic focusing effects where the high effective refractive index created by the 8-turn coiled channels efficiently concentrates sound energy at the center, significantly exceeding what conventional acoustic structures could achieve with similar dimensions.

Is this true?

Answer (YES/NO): NO